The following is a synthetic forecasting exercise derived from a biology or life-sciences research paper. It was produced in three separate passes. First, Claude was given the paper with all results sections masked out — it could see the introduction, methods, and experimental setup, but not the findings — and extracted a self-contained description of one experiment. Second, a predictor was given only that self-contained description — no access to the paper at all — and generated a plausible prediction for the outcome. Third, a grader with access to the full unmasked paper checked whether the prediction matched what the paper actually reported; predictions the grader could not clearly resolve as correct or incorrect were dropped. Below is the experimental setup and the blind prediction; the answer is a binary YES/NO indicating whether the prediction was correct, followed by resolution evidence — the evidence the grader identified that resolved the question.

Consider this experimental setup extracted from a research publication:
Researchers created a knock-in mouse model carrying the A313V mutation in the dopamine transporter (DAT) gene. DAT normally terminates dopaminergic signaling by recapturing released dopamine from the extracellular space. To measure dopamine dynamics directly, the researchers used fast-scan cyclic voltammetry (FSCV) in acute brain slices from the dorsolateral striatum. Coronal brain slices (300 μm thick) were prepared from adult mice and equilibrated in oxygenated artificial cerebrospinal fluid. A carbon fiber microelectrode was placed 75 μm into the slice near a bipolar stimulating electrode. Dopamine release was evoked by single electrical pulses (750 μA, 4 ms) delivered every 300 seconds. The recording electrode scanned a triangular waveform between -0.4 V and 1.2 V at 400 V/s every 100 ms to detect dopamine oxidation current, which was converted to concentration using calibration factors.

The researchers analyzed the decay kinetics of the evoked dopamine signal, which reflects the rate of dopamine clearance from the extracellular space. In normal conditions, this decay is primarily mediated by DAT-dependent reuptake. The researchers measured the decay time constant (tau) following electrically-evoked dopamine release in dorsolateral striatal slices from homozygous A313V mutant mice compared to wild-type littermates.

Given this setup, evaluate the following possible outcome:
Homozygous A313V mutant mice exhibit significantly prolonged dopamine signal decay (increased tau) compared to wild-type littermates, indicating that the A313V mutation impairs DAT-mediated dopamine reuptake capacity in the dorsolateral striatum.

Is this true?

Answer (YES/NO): YES